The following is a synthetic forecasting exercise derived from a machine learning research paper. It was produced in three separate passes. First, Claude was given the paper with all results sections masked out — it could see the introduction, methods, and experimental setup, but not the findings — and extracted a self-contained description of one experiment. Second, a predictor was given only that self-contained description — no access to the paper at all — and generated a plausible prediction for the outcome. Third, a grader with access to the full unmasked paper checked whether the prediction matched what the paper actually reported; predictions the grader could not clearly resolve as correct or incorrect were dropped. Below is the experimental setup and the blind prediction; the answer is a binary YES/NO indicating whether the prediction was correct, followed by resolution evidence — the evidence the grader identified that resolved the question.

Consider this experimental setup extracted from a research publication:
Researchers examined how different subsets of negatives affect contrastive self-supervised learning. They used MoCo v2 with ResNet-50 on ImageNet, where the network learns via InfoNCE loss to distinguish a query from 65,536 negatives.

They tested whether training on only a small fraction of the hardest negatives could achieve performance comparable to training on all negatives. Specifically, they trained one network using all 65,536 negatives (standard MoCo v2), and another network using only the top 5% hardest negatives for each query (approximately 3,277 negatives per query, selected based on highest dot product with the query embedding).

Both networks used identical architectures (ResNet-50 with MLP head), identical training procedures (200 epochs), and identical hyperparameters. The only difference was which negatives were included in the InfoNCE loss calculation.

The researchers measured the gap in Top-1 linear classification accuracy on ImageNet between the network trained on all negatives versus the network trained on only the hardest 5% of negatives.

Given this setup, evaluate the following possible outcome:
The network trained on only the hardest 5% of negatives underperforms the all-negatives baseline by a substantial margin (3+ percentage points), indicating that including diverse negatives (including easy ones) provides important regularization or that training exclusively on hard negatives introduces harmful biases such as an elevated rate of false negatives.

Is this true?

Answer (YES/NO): NO